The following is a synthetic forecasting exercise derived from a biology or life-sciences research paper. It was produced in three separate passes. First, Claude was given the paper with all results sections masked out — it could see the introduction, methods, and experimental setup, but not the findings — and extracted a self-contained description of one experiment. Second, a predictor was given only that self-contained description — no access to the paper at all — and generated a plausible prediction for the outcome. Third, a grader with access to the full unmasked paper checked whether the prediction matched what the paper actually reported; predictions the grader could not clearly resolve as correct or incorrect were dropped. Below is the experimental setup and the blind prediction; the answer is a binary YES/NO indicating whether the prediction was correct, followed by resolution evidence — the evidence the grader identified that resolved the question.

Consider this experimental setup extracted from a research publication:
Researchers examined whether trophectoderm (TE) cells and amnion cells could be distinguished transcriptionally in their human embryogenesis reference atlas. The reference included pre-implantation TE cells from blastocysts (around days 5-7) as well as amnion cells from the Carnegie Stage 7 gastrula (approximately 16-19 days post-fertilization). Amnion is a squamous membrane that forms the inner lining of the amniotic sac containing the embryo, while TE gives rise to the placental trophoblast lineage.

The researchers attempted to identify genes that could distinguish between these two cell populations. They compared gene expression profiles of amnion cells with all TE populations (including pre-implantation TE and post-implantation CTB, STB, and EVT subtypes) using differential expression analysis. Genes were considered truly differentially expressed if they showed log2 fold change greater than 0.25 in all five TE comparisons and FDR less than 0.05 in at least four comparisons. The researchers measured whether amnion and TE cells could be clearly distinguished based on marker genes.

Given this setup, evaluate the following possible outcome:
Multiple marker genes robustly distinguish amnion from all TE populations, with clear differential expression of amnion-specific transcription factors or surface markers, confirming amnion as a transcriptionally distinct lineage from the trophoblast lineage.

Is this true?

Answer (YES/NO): NO